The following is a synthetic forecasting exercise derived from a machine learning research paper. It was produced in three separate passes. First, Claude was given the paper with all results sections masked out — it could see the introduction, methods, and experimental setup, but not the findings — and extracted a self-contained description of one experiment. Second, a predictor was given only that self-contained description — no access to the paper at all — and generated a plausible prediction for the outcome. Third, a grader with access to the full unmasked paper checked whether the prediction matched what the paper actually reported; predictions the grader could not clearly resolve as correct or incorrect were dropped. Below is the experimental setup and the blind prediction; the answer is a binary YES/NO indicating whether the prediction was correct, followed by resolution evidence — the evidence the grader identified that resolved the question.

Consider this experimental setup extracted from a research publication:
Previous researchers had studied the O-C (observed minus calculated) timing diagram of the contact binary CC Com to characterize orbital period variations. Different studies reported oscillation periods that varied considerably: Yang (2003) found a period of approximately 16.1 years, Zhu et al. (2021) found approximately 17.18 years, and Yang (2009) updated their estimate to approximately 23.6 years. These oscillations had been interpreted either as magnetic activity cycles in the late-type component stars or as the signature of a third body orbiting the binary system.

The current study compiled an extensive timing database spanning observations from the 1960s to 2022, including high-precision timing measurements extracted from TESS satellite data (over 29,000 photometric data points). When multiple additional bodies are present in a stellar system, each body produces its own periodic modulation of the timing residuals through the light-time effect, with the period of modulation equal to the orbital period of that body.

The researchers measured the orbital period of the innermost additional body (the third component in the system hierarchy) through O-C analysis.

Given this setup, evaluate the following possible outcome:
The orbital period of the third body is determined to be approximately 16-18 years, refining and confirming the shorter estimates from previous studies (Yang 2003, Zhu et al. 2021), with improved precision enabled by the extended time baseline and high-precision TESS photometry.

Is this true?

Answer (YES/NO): NO